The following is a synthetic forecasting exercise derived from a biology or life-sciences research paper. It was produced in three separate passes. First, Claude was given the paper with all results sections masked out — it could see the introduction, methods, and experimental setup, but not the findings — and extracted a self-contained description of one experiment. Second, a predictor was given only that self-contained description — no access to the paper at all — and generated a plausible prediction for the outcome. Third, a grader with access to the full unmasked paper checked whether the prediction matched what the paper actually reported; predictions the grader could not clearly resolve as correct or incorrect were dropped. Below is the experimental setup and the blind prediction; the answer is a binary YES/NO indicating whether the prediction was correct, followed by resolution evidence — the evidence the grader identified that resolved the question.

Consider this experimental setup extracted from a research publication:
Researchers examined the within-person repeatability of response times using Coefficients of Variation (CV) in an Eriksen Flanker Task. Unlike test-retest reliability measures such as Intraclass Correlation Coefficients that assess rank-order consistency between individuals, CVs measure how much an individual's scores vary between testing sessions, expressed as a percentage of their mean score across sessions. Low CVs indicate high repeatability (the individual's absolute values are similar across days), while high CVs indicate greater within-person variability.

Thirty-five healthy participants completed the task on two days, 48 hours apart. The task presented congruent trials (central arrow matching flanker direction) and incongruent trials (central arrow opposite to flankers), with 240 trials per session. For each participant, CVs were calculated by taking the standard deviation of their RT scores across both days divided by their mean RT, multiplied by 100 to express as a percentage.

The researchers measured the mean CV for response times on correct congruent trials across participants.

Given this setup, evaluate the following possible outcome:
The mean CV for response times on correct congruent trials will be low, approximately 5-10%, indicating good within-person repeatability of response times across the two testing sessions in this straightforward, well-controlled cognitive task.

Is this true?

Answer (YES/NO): NO